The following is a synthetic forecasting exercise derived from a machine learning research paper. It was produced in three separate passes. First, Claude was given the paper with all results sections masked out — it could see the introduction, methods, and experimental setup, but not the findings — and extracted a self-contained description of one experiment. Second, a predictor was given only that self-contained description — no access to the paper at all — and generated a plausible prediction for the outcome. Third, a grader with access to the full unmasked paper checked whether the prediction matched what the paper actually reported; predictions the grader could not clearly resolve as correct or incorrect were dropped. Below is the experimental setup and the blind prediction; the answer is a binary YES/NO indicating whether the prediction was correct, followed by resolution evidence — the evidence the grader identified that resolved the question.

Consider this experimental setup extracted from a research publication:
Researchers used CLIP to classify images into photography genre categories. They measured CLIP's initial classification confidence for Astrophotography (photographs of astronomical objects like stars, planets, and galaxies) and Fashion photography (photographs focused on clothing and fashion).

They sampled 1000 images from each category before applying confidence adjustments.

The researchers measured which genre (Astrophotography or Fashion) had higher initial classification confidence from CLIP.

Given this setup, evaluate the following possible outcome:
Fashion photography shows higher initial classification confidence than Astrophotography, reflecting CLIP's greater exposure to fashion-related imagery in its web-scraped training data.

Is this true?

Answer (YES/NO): NO